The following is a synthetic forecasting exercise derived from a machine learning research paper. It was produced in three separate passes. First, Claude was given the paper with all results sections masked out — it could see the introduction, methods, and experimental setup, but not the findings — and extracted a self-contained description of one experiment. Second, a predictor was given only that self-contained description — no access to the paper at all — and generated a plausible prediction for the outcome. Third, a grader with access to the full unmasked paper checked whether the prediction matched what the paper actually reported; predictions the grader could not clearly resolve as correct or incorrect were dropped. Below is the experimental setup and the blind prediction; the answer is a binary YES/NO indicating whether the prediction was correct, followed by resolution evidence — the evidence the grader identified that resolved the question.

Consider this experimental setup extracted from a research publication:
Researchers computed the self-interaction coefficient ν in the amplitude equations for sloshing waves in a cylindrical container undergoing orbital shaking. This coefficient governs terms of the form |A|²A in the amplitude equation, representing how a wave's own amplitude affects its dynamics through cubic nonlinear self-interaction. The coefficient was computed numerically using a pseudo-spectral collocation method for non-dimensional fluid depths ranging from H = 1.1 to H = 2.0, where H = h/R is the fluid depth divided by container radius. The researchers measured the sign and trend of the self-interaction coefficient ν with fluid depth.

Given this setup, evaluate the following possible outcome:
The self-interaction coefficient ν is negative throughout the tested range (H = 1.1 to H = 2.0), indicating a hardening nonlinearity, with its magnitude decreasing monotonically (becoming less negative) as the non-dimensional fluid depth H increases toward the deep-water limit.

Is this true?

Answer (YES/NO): NO